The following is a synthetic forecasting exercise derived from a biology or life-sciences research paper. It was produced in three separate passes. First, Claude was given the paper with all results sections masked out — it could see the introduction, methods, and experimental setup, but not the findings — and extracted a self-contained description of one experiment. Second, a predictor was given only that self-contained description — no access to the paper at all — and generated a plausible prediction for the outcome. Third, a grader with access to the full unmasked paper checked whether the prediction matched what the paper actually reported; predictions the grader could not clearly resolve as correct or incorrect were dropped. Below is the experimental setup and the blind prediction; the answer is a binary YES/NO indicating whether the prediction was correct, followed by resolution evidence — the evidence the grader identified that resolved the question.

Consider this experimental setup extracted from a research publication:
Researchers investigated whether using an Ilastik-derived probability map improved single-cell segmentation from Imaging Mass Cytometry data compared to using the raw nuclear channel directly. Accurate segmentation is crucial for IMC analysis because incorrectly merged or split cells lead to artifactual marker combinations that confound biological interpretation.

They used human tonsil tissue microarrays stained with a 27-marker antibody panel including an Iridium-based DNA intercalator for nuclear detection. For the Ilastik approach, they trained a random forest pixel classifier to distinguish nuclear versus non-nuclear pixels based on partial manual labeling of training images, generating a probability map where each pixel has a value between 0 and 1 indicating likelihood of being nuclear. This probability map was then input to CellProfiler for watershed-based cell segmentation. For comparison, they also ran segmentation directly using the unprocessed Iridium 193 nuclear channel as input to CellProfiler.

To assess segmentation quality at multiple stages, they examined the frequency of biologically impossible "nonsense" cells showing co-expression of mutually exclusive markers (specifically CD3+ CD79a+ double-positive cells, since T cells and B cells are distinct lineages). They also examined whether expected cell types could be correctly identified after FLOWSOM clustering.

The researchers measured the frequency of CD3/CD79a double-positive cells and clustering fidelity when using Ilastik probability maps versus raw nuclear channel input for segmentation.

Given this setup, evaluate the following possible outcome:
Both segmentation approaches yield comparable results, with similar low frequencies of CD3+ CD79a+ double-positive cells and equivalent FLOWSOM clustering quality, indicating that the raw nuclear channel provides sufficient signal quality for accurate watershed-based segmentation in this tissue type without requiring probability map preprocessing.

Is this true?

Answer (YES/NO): NO